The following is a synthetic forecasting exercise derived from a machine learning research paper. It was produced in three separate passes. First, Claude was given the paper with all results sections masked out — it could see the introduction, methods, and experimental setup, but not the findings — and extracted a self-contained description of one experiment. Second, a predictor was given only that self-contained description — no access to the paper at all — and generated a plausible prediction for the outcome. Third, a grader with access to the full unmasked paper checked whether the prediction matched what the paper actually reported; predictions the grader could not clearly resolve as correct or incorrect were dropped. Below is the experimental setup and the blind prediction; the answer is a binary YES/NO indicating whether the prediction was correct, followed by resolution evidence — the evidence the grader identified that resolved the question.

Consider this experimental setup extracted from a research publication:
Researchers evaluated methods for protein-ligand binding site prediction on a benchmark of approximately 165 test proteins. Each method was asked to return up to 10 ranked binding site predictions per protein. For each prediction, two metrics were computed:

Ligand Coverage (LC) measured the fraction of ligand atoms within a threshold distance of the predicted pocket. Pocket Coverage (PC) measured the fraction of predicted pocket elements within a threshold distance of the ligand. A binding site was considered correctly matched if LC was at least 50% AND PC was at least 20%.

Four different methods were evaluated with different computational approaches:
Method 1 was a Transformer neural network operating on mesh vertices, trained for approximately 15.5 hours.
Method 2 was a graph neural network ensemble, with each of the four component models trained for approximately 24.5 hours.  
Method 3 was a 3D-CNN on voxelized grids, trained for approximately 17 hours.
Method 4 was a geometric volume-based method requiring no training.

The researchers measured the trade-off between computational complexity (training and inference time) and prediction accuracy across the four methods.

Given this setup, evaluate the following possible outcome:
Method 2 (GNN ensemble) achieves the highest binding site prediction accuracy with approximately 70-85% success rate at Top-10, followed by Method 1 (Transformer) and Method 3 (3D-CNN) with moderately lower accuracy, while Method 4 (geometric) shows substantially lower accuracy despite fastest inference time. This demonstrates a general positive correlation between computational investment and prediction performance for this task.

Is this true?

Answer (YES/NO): NO